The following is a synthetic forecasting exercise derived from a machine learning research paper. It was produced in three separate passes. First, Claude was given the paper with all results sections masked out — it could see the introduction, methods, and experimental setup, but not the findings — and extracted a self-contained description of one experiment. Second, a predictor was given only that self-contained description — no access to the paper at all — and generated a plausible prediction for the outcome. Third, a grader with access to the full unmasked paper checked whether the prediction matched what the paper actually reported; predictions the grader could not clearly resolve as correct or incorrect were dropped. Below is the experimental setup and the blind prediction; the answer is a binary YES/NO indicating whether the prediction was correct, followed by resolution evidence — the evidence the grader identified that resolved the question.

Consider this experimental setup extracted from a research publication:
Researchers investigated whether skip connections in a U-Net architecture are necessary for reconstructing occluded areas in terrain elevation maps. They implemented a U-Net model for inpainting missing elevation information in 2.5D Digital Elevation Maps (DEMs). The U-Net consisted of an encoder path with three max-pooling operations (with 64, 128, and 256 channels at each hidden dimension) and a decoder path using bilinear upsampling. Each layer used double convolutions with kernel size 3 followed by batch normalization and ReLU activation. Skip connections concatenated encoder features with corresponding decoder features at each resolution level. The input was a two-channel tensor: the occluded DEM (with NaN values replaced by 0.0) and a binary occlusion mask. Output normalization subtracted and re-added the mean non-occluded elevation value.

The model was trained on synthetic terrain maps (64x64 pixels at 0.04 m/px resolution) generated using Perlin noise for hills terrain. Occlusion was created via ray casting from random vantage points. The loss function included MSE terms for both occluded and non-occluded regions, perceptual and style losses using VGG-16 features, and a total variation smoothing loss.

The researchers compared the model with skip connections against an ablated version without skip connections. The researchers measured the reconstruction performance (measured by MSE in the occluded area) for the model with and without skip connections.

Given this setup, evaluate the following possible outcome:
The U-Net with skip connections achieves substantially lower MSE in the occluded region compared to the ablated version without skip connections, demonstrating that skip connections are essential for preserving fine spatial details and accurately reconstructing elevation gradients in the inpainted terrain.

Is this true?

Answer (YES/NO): YES